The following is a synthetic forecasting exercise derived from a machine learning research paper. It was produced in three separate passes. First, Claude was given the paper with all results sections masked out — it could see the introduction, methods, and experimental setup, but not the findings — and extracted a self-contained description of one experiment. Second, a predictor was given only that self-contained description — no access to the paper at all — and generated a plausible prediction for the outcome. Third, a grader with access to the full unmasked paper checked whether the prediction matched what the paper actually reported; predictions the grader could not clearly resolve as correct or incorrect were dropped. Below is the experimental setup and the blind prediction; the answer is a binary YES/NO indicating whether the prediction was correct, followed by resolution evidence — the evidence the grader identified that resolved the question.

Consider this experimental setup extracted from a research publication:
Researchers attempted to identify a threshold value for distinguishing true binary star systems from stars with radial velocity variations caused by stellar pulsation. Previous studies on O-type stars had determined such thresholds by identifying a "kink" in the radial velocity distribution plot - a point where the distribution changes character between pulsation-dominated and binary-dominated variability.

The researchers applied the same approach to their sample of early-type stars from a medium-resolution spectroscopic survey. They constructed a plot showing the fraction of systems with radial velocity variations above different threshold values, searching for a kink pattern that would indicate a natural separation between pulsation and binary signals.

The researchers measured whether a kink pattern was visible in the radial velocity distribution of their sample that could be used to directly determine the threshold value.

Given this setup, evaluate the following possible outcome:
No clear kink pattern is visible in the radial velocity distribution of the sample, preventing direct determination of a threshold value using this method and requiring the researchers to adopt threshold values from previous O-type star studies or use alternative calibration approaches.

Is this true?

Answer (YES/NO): YES